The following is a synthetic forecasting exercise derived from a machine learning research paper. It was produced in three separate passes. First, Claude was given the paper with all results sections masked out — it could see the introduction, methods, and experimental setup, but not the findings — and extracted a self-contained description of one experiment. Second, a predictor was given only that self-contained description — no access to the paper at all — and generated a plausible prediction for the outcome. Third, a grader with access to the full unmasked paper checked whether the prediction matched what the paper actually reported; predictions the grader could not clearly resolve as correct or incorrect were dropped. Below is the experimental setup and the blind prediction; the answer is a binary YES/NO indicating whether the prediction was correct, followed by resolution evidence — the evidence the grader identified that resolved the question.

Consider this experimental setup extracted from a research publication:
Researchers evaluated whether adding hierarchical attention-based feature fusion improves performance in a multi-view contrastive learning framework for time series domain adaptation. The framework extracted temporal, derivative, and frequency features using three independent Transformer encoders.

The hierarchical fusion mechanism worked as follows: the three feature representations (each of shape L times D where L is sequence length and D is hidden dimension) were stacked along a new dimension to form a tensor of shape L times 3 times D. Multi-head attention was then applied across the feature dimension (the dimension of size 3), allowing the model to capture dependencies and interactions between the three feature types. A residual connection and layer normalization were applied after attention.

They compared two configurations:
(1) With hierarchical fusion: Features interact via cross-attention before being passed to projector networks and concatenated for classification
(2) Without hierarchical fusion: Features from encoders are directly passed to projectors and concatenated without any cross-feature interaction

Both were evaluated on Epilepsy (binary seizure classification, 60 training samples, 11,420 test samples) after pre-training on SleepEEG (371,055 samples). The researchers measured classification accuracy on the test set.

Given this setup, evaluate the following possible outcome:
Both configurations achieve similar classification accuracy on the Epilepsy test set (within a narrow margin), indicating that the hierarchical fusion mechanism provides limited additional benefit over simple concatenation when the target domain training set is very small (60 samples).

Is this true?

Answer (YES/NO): YES